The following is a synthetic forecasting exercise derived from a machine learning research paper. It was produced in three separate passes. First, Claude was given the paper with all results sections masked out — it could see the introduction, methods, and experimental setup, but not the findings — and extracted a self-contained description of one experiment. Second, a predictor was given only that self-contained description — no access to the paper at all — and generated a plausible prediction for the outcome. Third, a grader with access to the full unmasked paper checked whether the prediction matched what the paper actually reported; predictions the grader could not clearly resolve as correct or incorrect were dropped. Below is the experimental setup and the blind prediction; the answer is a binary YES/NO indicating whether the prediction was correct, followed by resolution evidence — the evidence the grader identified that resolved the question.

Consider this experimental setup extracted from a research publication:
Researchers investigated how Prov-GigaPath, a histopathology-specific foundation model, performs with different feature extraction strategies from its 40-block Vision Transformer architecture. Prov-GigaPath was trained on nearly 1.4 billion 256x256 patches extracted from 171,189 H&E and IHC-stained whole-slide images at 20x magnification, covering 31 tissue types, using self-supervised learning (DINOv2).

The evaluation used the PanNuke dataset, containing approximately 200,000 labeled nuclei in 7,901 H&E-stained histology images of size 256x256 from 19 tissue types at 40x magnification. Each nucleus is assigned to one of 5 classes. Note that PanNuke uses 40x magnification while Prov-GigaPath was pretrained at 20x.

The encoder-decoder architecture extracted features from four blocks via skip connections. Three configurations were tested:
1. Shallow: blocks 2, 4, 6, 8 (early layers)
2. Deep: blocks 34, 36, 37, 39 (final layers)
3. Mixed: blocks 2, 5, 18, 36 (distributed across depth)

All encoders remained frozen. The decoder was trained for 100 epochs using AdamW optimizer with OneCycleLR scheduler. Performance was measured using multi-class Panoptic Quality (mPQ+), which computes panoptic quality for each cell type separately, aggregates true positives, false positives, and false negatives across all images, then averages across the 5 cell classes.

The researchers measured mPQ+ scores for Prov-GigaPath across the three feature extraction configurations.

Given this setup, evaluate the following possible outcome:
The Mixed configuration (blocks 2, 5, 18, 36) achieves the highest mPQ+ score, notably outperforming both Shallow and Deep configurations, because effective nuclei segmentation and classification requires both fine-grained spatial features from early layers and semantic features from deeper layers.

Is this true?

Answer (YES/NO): NO